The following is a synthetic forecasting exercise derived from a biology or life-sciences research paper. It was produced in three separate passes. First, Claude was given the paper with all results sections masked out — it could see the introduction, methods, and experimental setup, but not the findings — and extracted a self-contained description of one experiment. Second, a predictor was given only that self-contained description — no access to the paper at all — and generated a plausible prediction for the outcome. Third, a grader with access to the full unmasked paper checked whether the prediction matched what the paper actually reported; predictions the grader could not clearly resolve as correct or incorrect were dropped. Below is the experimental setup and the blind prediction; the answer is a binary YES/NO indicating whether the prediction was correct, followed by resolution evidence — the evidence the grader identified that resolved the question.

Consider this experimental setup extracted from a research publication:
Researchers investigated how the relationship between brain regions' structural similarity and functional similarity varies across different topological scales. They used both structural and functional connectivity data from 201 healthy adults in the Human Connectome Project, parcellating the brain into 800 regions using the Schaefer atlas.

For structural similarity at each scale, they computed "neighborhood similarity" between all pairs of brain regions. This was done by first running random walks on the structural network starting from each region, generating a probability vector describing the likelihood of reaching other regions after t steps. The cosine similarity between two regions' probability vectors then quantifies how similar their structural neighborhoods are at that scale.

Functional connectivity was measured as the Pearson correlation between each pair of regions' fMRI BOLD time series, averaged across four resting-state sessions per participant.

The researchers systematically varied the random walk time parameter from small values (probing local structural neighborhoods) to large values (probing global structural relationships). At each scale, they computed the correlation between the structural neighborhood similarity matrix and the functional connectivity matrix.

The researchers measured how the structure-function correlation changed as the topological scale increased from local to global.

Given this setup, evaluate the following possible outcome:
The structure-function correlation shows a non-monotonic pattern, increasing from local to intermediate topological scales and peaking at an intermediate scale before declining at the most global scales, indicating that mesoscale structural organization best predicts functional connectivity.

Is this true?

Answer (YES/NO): YES